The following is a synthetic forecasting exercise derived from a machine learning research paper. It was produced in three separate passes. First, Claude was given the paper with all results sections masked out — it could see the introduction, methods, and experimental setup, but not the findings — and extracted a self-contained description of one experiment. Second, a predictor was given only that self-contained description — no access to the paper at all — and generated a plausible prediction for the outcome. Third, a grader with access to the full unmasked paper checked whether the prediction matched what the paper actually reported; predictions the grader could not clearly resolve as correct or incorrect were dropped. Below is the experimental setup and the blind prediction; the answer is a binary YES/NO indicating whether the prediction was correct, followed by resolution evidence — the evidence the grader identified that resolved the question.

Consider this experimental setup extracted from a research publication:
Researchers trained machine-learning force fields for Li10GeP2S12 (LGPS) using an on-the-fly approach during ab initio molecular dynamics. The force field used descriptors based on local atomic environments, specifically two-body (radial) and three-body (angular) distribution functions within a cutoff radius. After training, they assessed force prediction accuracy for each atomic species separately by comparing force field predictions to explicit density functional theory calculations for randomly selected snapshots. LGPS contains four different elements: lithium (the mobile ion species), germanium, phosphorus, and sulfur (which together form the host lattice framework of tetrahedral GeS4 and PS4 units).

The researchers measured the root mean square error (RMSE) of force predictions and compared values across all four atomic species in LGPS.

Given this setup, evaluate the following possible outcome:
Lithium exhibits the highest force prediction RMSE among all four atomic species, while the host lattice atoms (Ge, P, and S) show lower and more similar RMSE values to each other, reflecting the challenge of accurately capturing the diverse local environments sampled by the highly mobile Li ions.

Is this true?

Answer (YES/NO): NO